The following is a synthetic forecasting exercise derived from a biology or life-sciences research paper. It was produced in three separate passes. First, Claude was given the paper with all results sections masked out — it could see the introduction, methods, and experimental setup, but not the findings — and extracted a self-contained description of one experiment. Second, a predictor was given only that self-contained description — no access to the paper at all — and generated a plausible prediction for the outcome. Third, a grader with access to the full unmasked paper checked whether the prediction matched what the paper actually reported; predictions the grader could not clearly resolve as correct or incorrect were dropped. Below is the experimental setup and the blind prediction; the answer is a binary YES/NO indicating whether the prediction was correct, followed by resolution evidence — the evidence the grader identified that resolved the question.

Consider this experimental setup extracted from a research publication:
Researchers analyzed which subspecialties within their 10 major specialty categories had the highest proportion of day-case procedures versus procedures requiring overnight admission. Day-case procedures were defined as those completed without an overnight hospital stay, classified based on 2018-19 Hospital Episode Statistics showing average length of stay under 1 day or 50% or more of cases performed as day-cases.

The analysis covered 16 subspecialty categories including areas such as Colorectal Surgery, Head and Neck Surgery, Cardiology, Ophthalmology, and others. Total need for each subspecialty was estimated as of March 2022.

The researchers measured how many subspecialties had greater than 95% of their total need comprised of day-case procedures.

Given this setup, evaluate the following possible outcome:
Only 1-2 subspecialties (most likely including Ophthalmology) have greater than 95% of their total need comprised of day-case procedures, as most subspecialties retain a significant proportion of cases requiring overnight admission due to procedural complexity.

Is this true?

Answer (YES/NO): NO